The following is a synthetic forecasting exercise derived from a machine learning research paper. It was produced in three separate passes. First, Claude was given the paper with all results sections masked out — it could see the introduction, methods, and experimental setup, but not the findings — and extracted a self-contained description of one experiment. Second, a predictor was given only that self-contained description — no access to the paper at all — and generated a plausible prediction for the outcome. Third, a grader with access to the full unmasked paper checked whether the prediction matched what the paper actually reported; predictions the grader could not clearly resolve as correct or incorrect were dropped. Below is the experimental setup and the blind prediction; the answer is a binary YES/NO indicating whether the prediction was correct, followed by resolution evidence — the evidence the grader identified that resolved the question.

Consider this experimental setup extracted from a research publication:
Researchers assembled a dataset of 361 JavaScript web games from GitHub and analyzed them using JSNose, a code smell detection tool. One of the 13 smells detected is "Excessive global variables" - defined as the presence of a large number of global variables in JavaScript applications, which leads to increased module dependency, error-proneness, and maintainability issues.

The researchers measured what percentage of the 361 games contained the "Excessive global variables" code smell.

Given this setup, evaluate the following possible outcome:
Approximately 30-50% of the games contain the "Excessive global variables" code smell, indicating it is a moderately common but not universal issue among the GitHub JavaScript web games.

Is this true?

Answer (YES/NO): NO